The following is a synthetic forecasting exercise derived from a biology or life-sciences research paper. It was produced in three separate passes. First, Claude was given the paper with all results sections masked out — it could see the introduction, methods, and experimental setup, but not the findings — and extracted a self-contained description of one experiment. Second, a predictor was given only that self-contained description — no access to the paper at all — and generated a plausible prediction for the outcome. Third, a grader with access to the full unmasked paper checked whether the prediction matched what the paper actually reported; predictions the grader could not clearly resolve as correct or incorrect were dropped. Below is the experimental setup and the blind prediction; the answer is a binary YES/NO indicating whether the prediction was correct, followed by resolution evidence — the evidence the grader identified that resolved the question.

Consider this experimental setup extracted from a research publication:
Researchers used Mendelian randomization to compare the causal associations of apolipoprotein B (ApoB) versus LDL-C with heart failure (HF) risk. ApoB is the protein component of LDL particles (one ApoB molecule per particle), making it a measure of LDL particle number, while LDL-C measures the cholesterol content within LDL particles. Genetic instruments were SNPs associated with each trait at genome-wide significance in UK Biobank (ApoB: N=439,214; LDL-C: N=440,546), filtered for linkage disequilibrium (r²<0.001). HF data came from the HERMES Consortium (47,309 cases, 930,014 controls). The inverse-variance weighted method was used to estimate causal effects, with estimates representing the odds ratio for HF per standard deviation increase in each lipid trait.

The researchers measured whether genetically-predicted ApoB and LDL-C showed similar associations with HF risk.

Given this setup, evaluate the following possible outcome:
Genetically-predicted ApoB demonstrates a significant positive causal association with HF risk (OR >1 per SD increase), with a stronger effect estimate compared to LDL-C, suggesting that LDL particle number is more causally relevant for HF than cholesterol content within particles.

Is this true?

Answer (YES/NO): NO